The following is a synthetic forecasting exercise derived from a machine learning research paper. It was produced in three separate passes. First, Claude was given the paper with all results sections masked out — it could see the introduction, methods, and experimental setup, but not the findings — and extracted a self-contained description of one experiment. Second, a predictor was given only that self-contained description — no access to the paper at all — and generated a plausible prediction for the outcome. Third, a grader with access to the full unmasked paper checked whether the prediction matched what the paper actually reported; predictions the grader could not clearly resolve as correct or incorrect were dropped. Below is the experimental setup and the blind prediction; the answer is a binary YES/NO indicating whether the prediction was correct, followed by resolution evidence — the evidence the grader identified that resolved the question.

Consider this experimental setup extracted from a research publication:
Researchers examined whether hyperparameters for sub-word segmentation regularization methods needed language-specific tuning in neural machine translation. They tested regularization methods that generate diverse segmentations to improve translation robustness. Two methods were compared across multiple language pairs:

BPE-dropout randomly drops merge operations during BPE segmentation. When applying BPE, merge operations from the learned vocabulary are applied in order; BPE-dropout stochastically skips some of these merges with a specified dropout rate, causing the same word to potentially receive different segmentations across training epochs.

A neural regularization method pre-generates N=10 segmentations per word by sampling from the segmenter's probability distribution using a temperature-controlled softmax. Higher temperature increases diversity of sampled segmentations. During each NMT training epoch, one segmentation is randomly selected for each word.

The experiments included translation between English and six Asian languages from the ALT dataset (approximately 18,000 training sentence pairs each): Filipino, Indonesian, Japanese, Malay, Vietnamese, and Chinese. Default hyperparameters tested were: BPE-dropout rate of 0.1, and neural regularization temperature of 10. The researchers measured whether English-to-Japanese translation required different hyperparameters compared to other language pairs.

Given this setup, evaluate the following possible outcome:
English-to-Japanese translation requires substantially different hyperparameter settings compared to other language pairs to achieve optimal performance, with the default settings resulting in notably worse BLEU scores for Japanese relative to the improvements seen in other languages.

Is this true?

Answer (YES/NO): NO